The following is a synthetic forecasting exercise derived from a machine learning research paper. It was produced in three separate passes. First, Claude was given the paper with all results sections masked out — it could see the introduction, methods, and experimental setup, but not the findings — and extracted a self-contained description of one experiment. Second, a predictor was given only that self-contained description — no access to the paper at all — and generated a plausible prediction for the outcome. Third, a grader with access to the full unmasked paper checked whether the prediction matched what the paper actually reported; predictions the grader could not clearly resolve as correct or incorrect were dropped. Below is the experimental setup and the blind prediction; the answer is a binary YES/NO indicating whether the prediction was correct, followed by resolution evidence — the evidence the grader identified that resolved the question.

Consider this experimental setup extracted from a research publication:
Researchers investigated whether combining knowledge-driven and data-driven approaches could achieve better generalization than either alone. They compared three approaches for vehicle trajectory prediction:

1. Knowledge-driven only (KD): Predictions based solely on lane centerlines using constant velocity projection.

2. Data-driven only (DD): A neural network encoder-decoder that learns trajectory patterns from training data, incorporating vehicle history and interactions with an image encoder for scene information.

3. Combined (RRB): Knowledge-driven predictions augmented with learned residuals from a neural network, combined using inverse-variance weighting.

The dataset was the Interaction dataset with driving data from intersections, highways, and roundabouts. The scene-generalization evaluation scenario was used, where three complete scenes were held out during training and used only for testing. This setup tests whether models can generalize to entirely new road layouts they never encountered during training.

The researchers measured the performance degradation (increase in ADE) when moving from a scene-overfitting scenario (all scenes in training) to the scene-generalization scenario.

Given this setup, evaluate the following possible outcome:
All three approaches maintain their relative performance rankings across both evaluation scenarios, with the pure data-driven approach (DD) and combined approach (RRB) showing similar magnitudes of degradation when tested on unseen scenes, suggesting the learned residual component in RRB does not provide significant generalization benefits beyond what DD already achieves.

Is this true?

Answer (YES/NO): NO